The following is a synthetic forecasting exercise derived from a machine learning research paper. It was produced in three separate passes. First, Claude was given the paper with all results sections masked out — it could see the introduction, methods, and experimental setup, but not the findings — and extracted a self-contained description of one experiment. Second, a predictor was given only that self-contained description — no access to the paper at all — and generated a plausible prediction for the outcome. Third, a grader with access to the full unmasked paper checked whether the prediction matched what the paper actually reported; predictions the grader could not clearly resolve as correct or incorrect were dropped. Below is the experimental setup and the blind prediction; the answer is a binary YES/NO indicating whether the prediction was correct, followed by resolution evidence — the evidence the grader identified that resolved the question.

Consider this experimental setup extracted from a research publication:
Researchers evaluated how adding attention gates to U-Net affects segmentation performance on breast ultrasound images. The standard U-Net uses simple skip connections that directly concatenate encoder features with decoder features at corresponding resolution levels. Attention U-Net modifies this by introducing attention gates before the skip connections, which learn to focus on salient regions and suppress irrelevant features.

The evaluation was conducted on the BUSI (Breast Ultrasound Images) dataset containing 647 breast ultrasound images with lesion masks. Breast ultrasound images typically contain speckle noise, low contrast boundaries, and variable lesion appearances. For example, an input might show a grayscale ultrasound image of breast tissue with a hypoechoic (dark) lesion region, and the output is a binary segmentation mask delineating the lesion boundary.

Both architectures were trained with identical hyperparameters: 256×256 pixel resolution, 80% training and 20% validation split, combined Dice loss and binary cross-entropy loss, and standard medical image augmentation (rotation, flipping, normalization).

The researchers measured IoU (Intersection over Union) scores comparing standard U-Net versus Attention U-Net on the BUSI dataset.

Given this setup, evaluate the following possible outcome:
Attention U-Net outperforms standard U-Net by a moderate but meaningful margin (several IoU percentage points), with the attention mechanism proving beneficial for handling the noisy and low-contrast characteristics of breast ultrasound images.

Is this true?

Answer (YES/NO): NO